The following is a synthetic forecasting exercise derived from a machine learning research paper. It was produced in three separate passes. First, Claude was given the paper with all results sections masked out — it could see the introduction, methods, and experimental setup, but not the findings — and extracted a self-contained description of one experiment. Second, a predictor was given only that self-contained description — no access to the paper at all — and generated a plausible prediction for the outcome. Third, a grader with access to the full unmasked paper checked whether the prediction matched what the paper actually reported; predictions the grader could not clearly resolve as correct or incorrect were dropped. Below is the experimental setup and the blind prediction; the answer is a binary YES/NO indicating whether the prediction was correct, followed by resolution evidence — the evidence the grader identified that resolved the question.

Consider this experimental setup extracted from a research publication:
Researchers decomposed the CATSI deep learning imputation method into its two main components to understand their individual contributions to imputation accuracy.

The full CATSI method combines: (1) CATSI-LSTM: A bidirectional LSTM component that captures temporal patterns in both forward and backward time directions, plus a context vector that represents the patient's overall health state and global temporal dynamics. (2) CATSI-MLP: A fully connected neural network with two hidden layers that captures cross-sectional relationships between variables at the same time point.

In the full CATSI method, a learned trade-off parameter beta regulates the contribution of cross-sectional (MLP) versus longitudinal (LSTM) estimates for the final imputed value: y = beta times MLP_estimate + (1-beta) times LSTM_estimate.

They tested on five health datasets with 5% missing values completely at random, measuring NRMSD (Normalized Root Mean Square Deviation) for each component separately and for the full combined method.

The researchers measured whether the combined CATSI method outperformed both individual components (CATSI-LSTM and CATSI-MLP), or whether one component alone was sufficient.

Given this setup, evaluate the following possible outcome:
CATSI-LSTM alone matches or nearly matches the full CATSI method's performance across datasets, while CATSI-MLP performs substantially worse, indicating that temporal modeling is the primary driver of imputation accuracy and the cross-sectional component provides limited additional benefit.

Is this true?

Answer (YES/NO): NO